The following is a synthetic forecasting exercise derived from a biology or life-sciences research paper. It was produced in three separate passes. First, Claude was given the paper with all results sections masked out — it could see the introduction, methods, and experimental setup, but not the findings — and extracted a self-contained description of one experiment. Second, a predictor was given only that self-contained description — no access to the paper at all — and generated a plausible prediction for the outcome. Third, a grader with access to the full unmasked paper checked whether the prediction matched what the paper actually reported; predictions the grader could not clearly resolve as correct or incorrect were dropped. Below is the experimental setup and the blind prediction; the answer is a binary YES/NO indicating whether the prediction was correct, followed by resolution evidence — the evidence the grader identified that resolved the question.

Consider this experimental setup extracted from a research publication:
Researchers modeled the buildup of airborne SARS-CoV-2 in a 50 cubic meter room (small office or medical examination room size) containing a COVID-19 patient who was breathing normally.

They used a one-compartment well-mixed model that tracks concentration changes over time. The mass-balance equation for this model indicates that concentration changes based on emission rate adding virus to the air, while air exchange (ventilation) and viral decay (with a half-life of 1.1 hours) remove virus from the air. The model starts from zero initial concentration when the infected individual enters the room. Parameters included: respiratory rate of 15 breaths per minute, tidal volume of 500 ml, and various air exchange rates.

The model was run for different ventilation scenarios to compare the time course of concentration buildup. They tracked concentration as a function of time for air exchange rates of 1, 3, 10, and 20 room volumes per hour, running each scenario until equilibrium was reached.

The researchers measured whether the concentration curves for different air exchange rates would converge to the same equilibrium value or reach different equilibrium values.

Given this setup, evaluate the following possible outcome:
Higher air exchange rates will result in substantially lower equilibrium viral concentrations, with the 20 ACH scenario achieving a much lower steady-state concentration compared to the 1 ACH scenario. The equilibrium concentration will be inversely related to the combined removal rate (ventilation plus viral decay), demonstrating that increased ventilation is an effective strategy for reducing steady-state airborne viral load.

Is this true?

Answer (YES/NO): YES